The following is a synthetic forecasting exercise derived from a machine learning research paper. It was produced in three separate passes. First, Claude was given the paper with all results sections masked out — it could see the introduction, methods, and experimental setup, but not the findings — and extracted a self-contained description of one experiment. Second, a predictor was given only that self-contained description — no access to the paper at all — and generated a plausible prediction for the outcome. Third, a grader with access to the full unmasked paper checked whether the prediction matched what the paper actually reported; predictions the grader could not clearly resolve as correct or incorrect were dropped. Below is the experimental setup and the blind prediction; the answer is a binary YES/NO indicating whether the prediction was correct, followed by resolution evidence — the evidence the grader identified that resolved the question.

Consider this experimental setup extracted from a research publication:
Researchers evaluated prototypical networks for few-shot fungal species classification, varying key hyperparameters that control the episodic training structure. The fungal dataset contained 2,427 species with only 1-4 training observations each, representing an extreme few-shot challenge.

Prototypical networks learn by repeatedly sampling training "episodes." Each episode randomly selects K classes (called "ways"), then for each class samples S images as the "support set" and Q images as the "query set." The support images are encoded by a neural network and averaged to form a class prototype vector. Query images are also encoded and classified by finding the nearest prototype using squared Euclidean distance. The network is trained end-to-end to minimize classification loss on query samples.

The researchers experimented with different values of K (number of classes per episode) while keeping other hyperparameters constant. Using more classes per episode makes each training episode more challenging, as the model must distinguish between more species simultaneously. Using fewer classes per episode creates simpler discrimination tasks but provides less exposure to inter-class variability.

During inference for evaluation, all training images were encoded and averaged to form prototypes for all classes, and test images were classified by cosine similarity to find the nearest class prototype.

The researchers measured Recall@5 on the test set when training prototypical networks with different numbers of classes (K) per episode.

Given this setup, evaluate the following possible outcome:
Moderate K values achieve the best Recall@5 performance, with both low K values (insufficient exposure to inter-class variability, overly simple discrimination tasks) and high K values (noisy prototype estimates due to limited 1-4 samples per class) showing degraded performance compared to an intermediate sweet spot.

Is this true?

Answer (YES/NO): NO